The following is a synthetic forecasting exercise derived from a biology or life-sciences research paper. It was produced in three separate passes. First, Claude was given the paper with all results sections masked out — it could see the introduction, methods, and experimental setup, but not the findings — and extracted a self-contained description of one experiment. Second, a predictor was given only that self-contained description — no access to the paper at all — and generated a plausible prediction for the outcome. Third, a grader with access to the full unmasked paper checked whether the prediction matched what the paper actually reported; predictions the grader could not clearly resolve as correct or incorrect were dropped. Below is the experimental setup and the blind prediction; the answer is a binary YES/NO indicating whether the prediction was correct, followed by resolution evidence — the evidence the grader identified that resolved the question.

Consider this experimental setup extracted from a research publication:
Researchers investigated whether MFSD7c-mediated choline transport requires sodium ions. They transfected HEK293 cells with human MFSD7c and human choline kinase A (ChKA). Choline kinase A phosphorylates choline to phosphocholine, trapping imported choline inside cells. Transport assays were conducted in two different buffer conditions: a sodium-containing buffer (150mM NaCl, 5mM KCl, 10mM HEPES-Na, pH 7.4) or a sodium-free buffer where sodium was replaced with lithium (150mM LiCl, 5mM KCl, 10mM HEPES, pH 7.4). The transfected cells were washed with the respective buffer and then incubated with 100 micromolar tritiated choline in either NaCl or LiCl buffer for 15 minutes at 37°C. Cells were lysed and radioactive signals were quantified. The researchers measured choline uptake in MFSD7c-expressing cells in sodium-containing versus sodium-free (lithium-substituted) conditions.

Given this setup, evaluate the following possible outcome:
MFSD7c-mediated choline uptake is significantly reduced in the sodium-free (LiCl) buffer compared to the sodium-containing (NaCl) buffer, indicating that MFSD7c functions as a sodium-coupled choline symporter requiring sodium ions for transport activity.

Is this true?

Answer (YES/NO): NO